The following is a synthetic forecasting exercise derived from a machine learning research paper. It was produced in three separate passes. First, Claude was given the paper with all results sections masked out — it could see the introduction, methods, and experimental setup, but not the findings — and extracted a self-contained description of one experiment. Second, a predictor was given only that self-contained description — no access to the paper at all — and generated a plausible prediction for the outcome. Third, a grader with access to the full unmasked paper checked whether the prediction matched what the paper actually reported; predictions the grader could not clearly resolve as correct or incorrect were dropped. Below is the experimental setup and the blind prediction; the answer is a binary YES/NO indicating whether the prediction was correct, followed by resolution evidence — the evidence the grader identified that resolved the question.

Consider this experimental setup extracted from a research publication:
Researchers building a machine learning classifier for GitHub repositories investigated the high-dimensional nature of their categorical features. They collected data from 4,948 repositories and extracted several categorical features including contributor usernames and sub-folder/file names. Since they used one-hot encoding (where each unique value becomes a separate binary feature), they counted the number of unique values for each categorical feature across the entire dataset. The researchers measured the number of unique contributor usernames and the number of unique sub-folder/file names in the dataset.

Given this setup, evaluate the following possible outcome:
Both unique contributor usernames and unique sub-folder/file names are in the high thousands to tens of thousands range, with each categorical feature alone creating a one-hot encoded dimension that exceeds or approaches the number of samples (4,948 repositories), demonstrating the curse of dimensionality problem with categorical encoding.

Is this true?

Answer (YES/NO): NO